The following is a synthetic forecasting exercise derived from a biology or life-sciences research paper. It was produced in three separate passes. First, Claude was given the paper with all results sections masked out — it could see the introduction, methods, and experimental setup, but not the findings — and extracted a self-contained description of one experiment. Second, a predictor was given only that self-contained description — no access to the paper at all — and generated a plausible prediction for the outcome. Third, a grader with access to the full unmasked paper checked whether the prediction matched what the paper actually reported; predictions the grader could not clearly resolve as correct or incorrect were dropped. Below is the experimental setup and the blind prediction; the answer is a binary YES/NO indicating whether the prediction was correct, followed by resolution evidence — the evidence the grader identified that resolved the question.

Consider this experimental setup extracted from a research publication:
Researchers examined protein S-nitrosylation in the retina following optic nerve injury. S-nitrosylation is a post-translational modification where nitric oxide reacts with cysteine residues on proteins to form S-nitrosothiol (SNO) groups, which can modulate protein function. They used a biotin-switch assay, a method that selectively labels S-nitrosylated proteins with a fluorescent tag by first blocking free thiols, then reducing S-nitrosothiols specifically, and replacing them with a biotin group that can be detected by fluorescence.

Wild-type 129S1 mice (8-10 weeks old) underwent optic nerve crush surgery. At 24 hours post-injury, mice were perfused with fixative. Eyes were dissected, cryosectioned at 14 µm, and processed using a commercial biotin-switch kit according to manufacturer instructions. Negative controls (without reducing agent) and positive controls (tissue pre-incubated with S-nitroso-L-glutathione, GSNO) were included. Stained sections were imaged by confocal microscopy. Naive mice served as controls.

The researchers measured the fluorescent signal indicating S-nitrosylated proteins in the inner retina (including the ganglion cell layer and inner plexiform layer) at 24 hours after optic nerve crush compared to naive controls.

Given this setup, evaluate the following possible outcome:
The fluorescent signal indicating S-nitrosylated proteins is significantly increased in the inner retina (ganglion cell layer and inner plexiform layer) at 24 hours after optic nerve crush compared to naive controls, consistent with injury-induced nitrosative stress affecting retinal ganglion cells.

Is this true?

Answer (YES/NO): NO